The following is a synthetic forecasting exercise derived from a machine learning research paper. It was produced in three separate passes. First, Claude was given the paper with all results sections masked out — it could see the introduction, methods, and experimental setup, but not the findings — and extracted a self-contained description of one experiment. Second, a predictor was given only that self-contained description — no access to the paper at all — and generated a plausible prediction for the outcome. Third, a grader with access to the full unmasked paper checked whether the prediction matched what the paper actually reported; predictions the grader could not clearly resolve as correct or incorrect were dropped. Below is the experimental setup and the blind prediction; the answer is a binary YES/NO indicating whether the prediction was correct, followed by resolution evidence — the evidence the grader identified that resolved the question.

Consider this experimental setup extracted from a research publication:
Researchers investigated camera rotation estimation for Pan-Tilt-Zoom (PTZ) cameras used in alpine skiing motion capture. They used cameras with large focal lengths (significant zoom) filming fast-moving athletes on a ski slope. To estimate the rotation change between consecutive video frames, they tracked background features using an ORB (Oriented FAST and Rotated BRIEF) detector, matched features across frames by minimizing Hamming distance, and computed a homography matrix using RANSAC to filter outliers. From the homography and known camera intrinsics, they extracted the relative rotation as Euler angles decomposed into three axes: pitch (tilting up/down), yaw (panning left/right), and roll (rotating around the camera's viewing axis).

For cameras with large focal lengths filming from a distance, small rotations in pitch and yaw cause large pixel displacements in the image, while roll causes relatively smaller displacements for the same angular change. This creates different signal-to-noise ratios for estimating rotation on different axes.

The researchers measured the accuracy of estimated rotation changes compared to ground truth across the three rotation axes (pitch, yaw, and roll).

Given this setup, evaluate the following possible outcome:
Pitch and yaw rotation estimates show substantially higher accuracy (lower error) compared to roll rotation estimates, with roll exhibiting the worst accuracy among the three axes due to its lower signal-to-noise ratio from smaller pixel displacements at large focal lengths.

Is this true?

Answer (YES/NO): YES